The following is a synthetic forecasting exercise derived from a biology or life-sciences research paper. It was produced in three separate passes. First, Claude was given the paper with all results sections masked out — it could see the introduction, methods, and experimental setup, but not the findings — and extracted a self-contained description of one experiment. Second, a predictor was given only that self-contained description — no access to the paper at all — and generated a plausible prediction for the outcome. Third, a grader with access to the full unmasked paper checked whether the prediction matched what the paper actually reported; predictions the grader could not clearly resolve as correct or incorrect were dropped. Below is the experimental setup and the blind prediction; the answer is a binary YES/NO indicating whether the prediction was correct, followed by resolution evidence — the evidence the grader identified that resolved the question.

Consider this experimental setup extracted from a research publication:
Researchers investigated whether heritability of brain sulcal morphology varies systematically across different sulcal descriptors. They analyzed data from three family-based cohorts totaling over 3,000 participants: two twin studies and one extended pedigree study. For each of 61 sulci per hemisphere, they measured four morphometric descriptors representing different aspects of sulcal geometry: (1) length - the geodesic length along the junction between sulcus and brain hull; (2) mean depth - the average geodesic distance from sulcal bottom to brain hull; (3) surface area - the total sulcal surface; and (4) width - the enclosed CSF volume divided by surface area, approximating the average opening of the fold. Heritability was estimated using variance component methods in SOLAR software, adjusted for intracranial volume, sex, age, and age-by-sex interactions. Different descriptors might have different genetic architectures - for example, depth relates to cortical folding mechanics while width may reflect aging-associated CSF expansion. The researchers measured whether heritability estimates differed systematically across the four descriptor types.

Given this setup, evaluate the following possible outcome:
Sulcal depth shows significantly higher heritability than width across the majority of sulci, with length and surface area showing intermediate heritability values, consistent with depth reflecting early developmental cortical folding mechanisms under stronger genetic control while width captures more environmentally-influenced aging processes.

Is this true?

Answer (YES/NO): NO